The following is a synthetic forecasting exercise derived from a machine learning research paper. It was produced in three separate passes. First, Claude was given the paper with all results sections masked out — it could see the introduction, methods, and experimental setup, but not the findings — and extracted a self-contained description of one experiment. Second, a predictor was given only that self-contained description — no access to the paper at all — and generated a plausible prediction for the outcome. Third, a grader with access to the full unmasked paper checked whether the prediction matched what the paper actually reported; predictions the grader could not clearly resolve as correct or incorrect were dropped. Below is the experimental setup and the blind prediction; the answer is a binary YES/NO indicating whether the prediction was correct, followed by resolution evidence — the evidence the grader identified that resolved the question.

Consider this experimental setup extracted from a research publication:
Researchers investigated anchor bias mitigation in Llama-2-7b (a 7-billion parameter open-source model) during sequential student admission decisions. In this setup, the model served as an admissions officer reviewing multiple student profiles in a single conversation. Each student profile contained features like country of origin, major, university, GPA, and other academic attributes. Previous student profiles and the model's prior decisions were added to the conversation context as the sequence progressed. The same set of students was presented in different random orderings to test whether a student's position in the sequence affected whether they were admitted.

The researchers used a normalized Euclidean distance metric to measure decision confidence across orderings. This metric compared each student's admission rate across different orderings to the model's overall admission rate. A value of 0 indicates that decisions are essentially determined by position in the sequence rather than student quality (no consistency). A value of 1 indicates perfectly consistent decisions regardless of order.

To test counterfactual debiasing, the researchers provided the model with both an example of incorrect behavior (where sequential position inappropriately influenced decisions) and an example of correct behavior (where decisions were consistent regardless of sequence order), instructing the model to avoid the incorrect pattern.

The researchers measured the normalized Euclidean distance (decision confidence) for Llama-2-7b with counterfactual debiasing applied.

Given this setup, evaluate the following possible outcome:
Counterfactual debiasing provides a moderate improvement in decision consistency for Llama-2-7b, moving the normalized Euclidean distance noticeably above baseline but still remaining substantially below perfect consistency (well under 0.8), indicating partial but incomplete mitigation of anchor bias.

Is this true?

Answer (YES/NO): NO